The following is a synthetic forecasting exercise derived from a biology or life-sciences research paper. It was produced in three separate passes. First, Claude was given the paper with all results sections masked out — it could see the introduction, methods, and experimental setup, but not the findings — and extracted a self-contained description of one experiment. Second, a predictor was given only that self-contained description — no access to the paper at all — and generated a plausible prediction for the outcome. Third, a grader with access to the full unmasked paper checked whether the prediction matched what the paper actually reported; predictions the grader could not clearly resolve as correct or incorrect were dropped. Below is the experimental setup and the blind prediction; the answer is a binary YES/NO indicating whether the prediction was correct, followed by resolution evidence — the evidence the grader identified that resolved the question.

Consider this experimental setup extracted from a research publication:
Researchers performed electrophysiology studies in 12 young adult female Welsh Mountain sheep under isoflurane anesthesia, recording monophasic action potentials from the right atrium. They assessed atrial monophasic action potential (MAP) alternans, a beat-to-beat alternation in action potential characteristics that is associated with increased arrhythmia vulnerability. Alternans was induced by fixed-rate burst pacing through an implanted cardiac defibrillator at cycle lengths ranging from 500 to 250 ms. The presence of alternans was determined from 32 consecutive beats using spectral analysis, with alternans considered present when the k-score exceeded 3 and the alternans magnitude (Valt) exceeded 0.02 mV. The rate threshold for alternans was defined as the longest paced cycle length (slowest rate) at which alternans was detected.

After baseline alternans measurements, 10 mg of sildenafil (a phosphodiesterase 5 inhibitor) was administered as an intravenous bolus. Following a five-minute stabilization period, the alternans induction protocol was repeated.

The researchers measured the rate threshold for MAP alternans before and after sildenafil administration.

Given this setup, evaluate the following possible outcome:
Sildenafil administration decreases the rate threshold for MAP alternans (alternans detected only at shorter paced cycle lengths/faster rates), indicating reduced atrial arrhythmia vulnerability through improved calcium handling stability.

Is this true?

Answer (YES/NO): NO